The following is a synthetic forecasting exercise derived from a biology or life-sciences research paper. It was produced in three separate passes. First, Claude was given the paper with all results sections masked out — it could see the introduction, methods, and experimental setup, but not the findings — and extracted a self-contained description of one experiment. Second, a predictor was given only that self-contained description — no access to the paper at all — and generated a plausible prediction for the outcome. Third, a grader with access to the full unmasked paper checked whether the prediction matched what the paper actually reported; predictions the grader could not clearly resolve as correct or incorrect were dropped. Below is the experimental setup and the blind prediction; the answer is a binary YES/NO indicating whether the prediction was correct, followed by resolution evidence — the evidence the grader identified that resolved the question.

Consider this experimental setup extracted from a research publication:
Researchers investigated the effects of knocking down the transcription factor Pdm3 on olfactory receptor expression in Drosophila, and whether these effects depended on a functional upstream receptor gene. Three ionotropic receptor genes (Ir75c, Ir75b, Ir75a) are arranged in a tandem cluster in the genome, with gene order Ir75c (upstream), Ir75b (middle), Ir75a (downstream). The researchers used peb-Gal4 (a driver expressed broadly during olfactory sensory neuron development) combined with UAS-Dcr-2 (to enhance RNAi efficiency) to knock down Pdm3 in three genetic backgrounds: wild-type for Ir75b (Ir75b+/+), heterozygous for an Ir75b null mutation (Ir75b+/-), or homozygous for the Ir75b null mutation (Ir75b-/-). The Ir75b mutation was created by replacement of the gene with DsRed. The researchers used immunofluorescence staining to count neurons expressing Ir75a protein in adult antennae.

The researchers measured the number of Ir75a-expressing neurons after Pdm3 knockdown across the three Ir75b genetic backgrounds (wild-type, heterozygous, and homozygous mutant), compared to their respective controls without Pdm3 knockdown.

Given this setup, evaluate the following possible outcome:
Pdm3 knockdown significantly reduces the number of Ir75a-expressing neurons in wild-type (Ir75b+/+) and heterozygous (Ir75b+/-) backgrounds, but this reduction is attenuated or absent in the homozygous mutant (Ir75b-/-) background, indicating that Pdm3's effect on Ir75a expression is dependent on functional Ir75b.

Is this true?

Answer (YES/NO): YES